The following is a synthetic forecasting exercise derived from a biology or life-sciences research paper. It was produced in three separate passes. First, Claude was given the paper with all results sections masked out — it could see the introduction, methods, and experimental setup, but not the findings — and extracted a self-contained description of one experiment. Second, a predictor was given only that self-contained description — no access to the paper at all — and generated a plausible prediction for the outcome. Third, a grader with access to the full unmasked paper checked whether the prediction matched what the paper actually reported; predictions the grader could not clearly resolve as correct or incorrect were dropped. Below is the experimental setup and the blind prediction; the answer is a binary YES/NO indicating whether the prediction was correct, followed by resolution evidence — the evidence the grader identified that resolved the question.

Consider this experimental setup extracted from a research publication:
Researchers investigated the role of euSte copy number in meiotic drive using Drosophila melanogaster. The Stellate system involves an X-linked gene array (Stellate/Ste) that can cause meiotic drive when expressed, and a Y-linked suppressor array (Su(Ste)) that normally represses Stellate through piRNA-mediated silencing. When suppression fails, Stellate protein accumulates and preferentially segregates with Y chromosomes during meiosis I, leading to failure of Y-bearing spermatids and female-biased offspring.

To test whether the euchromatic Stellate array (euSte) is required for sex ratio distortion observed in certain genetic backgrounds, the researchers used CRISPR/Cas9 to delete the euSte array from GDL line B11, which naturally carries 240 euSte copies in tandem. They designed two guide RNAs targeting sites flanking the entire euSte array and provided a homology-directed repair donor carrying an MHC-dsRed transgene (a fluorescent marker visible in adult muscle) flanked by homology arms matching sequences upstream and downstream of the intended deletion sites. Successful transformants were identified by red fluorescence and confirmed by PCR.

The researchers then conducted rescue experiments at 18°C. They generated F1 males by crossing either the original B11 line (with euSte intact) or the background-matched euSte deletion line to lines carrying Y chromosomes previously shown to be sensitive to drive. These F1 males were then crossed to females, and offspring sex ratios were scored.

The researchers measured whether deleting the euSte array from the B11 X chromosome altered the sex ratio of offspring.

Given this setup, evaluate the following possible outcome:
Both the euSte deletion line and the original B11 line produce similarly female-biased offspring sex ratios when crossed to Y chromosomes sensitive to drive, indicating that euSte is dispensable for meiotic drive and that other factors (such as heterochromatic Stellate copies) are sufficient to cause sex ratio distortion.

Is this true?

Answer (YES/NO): NO